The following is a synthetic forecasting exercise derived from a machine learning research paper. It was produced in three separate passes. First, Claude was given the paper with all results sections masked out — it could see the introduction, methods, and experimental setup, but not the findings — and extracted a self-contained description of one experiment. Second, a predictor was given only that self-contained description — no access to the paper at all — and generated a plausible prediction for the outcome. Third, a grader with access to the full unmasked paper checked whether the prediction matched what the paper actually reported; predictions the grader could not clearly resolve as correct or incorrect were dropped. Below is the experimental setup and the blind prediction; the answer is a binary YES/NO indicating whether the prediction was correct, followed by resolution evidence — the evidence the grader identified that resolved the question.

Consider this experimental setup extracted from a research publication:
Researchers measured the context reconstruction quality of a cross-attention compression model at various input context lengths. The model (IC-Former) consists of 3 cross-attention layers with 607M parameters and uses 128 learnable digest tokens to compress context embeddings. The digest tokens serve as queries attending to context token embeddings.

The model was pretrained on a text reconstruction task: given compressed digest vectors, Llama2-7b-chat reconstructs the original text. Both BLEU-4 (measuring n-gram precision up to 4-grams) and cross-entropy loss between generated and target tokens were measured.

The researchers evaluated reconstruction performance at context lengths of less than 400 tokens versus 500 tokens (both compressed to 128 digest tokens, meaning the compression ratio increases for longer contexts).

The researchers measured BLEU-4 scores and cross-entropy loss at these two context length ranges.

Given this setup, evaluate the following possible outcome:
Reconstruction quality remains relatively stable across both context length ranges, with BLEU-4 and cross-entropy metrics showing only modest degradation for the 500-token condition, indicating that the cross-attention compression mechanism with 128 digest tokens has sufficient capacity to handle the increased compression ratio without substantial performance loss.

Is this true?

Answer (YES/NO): YES